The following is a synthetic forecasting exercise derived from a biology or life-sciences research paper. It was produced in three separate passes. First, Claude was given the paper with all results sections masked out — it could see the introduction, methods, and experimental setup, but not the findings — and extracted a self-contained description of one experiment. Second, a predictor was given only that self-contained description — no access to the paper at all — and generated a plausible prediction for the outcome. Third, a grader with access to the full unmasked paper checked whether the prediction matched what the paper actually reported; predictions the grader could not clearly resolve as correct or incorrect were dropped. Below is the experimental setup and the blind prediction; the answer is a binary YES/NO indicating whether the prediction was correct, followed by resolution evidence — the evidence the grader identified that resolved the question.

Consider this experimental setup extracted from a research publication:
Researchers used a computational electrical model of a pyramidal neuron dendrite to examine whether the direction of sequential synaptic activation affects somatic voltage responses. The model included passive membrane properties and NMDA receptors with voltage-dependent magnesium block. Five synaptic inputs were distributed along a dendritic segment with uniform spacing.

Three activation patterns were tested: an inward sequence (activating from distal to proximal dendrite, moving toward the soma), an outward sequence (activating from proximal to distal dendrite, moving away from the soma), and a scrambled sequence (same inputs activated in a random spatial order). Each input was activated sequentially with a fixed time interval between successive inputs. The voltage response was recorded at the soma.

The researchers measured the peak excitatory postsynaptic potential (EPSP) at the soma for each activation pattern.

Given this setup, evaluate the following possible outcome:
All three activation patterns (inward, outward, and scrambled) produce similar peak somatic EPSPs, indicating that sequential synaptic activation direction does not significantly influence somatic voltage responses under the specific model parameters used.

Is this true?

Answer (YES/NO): NO